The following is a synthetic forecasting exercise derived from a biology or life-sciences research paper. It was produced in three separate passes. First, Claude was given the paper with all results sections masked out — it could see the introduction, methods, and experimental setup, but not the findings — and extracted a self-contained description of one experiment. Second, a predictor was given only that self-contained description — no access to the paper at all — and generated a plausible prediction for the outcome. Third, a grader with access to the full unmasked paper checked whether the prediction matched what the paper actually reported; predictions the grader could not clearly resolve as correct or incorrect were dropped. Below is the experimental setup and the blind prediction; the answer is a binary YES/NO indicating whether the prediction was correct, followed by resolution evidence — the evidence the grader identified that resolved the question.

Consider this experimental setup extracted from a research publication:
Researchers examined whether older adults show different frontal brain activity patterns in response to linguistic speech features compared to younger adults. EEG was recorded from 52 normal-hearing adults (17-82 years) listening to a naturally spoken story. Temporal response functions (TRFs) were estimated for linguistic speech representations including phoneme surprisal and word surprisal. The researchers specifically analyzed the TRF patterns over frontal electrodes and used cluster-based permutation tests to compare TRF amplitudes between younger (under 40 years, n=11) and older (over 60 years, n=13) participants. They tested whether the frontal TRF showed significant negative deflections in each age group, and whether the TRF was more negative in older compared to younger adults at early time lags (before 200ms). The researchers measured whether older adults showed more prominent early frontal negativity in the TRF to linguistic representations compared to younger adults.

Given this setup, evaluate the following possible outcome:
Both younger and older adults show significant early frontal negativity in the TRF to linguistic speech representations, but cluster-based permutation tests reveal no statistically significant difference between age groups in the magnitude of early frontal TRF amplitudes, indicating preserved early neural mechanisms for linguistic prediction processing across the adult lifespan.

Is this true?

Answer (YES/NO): NO